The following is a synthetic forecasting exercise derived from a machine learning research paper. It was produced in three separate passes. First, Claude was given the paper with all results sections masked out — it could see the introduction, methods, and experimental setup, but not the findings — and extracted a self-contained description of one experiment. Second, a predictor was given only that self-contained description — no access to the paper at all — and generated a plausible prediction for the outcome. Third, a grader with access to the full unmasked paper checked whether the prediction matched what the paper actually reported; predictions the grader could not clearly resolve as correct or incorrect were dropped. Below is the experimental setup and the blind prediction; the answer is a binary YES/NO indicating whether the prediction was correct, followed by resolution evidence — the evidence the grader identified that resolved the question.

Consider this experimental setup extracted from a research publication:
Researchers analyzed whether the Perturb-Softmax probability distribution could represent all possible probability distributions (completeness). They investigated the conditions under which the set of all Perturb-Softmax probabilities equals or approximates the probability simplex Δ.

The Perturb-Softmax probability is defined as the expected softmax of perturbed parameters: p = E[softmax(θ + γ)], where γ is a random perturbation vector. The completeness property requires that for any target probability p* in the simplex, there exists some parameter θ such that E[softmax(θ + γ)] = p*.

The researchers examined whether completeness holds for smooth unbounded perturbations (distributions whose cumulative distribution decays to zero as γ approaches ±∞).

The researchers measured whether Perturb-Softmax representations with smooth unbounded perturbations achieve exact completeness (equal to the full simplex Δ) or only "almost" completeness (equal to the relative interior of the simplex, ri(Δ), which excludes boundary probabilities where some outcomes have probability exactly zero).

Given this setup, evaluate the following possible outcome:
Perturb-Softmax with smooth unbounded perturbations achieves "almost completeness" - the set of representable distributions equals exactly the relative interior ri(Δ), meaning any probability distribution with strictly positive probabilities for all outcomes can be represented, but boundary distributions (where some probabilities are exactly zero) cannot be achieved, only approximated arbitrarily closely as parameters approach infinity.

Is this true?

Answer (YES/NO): YES